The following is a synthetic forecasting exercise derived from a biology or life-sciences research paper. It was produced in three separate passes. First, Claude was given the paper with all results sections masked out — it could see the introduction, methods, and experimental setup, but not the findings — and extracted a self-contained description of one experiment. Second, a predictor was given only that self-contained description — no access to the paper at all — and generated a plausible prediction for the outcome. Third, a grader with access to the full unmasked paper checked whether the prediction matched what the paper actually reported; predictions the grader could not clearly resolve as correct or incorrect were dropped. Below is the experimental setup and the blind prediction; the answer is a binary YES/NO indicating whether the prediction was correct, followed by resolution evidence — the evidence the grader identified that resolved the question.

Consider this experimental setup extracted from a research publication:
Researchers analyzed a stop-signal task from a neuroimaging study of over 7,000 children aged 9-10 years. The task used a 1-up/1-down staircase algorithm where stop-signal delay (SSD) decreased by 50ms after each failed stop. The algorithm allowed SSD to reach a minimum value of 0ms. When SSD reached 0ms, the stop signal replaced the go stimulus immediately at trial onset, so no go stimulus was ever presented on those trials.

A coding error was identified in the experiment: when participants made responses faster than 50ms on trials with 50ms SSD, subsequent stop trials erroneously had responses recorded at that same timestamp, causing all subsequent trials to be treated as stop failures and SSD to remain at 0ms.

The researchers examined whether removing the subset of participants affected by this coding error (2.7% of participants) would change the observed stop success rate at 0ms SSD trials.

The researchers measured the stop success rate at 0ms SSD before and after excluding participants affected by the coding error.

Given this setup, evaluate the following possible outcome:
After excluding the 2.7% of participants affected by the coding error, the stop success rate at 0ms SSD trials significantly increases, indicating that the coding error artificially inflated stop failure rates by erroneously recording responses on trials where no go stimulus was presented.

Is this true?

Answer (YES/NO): NO